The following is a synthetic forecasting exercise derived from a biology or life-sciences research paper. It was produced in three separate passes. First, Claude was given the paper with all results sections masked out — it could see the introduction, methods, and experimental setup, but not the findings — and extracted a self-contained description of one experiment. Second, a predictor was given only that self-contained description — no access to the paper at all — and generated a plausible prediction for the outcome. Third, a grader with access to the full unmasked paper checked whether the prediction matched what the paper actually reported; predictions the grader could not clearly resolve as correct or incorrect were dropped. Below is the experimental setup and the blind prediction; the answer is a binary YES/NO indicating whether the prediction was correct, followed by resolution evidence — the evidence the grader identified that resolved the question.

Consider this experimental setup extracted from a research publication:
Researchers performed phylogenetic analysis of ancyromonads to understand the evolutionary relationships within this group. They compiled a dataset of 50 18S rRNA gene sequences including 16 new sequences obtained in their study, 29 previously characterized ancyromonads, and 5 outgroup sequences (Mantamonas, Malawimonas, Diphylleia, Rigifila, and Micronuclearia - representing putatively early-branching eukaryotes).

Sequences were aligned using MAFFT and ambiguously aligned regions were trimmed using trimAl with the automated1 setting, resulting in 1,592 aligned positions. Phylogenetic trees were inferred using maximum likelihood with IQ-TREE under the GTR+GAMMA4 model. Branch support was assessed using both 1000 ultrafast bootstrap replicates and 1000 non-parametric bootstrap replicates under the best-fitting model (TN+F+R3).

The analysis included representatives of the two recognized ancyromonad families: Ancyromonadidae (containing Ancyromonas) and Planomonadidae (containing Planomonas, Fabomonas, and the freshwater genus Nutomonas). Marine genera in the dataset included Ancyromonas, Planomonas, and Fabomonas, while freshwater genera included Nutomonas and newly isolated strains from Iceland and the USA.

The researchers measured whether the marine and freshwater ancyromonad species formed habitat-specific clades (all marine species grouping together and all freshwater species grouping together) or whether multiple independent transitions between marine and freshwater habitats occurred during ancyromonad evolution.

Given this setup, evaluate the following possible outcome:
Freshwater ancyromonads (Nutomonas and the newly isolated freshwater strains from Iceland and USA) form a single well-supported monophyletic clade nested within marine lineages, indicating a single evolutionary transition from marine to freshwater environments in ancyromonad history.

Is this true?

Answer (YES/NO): NO